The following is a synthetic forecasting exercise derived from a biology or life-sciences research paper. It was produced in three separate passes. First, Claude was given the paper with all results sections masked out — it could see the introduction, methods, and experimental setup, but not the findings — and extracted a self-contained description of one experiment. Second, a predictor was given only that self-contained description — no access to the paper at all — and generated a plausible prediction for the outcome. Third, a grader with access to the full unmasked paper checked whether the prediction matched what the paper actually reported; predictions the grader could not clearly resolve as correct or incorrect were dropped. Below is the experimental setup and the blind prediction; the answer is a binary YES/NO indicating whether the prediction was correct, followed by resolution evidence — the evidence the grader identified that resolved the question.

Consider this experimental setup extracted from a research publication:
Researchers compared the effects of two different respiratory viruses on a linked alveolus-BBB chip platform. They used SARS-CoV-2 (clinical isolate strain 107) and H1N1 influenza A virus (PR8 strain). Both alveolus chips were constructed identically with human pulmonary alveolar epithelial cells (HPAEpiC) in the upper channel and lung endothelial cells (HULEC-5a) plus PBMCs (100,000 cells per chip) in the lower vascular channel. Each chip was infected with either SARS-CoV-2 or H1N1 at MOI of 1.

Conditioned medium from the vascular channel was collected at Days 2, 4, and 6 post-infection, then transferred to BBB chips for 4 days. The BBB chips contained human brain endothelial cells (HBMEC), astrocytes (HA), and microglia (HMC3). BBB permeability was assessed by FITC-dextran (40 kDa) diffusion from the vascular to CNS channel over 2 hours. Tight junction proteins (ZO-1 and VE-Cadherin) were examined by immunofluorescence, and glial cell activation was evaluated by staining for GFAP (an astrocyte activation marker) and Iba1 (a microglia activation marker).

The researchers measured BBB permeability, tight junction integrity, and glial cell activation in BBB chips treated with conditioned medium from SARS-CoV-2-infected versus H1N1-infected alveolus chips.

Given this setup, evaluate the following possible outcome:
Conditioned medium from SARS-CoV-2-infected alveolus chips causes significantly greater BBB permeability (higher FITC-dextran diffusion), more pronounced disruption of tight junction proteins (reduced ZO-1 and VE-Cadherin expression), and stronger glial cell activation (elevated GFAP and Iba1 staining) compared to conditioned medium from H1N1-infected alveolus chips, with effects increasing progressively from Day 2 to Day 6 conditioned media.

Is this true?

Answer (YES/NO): NO